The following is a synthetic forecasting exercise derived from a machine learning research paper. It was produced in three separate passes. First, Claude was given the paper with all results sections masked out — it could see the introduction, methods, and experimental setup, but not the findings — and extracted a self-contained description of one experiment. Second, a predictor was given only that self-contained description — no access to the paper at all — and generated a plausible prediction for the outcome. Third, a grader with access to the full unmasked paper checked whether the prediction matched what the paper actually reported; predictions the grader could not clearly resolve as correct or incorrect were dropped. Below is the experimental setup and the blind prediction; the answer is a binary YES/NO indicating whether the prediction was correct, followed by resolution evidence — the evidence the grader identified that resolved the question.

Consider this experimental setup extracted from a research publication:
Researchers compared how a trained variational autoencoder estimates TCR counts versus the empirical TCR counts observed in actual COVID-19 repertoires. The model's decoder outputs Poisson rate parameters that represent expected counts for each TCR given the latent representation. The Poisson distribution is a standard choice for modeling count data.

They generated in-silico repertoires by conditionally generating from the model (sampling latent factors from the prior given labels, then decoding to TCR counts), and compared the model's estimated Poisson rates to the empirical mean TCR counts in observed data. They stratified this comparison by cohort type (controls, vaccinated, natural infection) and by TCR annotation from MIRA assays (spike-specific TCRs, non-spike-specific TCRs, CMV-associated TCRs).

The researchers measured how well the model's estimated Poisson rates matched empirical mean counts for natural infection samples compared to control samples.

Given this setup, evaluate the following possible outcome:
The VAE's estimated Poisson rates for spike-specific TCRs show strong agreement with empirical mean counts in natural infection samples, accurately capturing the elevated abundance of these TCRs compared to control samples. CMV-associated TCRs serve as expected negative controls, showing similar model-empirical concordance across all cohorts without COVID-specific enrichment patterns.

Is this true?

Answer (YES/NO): NO